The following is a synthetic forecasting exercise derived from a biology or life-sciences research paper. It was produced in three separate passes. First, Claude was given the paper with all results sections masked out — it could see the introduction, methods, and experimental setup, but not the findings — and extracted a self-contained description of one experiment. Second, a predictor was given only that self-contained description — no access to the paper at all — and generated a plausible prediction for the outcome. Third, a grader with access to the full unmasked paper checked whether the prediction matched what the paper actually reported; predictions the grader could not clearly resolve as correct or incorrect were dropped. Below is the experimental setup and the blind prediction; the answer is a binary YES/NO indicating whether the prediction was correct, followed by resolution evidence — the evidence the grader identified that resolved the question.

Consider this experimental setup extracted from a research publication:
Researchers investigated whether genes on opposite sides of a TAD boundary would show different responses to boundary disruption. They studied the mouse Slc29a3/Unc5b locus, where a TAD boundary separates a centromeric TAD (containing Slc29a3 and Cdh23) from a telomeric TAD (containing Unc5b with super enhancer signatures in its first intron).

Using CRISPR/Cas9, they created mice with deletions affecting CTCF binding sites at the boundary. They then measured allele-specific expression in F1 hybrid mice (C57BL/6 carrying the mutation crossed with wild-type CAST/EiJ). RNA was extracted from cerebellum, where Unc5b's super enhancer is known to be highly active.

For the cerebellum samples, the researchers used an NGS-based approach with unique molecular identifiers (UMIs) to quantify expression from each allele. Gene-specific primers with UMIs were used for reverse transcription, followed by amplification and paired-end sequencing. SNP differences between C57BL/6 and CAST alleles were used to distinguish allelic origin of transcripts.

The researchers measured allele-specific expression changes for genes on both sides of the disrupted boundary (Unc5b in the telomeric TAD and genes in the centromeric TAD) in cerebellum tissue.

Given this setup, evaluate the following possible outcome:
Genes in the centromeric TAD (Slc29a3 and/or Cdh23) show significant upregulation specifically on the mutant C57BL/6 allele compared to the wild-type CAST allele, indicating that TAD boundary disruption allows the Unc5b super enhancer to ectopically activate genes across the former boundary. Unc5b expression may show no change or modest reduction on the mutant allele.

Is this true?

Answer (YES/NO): NO